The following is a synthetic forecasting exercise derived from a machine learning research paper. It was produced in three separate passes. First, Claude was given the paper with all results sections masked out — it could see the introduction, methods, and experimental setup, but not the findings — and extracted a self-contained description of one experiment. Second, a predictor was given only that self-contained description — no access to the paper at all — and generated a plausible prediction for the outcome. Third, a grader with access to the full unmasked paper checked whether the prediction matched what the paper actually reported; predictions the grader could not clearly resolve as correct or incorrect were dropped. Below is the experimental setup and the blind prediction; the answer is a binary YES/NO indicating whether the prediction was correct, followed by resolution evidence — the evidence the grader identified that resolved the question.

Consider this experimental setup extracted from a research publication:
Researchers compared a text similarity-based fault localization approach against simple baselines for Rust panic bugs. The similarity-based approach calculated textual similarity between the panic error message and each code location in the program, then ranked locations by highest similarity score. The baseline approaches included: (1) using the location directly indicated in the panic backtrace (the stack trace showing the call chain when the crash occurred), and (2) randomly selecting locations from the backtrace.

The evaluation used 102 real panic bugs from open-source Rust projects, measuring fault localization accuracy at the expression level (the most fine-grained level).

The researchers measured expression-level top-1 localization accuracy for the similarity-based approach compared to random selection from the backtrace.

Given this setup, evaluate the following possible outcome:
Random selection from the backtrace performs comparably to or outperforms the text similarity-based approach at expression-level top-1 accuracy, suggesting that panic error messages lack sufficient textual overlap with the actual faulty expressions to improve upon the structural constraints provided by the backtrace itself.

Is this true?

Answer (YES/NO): YES